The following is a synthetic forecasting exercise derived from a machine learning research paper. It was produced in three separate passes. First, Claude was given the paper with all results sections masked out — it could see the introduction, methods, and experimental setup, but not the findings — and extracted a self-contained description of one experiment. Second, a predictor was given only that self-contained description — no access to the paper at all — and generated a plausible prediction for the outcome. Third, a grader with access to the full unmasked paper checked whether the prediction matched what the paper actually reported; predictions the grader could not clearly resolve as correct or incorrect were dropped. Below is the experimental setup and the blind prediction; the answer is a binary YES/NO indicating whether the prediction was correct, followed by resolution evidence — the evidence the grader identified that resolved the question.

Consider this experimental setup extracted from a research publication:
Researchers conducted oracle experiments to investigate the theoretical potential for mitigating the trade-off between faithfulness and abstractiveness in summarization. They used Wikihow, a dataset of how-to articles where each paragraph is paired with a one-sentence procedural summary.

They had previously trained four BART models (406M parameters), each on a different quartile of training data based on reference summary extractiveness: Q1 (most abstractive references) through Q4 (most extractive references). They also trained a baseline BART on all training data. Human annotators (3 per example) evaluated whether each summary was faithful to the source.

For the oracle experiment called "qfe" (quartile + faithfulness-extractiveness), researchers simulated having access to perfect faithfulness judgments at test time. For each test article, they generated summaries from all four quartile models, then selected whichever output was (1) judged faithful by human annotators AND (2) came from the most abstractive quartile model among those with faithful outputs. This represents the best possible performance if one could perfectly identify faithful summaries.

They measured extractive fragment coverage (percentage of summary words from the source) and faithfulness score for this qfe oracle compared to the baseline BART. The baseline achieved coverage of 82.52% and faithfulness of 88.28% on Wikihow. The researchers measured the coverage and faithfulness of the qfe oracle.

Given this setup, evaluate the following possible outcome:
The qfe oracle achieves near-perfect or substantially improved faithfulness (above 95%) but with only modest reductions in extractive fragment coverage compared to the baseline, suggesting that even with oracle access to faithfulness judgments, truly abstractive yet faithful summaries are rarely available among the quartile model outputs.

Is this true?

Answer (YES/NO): NO